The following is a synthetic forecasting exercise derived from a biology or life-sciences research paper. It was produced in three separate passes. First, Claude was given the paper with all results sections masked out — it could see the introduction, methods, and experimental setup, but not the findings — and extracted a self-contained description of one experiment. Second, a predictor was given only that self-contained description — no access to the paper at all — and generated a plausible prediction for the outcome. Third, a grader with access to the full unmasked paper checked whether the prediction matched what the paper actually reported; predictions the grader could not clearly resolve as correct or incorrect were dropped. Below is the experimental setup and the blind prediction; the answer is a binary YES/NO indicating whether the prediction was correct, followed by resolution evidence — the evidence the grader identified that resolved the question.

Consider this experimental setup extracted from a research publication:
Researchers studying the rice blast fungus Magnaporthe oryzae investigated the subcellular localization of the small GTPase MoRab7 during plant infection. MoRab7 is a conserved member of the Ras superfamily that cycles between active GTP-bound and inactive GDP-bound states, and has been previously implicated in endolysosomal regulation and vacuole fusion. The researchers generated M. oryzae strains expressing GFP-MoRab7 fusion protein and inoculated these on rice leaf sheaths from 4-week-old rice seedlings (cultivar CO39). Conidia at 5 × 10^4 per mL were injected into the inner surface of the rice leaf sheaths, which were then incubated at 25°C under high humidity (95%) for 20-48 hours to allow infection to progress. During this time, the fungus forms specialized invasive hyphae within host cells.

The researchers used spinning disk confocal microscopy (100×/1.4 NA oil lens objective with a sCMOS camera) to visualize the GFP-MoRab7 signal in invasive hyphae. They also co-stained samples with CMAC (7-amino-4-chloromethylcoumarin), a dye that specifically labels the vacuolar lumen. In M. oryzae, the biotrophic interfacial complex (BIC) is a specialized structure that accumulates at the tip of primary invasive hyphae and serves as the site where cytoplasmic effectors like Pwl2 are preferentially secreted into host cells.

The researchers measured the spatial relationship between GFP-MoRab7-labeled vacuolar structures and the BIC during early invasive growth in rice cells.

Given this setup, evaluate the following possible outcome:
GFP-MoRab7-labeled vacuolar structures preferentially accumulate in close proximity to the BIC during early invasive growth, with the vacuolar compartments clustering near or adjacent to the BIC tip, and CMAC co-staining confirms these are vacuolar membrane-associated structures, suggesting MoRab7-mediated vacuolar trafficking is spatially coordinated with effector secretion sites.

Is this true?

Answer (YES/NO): YES